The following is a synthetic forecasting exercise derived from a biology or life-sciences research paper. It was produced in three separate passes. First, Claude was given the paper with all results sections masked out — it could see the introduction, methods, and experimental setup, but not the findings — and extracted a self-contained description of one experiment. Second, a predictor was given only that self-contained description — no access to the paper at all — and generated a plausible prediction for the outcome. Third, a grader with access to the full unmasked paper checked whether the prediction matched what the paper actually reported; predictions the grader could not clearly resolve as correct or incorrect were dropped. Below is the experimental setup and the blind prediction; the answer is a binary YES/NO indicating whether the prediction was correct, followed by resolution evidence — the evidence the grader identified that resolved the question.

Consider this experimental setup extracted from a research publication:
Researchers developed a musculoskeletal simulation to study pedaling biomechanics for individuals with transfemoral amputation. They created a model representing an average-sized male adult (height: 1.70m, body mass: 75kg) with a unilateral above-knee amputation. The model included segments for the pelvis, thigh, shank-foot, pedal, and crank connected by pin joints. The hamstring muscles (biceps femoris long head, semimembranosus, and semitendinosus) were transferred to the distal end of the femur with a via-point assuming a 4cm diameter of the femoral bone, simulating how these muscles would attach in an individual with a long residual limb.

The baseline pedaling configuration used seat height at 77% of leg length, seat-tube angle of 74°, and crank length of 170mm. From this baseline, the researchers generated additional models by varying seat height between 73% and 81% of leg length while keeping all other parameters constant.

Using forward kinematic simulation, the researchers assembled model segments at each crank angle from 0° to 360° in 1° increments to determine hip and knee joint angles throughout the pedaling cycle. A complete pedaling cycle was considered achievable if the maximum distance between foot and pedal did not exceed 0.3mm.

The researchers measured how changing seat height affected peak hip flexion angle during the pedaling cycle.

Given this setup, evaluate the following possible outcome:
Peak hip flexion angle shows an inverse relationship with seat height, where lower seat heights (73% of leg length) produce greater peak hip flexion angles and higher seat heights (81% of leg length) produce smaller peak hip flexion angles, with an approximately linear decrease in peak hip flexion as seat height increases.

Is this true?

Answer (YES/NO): YES